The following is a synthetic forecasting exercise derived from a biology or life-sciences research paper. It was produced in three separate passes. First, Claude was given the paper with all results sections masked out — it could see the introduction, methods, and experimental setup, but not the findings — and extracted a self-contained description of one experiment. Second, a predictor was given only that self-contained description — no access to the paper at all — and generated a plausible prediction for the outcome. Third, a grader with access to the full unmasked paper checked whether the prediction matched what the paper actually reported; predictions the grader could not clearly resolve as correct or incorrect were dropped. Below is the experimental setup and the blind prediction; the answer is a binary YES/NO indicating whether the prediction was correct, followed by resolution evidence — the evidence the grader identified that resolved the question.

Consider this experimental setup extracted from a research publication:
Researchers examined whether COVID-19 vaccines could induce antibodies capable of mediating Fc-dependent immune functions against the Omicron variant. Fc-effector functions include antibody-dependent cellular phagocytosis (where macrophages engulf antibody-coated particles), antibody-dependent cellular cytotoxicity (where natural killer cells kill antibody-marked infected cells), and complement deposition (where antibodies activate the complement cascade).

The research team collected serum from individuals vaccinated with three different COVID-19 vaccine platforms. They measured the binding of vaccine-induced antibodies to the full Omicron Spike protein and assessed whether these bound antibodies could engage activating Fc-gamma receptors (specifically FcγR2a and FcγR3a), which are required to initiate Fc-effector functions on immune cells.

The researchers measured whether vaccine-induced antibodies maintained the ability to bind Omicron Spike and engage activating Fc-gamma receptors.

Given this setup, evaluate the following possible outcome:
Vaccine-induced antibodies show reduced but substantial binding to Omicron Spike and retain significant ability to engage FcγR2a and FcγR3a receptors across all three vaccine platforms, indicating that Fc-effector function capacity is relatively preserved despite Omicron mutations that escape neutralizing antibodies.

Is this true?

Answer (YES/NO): YES